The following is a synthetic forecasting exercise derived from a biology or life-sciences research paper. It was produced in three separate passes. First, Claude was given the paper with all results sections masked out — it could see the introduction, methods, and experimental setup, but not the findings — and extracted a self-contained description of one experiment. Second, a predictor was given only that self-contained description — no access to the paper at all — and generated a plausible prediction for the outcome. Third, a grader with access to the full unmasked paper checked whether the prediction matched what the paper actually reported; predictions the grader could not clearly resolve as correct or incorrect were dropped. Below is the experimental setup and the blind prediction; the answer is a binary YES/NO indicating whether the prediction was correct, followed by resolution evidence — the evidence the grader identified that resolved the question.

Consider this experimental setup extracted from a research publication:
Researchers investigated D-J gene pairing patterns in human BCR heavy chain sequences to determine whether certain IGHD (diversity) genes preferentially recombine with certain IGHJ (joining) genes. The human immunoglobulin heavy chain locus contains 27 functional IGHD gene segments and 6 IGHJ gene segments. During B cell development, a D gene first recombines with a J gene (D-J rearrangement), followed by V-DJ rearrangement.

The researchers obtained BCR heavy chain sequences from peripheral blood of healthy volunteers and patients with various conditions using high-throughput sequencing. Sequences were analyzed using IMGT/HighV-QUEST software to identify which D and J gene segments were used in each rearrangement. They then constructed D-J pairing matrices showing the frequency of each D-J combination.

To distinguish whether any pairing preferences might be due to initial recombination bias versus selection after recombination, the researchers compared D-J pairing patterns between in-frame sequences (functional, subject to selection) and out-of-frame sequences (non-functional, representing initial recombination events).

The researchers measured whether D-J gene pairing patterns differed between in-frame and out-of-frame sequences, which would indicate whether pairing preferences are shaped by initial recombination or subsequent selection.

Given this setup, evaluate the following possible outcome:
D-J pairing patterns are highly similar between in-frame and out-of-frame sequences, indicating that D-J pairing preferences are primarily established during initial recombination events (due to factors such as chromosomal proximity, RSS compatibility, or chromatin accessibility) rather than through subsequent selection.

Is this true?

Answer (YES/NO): YES